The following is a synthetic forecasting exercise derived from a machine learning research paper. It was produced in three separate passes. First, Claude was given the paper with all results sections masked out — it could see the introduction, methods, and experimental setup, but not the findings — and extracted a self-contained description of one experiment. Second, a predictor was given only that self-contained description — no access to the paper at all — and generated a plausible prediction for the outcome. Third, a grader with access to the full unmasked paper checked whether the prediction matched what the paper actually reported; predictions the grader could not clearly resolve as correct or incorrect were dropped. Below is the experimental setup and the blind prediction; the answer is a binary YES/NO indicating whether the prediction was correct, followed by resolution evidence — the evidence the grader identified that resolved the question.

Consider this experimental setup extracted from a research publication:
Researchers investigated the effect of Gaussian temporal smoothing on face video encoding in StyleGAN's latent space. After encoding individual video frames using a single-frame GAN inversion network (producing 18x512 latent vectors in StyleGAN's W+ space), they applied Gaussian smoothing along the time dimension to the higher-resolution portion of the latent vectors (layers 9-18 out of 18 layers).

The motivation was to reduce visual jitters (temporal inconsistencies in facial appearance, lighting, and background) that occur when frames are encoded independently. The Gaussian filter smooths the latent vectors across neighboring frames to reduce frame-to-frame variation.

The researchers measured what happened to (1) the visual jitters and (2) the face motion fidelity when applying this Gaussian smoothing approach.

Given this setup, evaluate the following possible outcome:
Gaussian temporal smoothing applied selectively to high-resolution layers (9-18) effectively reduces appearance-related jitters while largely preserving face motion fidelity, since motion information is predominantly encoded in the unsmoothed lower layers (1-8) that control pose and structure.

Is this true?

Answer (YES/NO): NO